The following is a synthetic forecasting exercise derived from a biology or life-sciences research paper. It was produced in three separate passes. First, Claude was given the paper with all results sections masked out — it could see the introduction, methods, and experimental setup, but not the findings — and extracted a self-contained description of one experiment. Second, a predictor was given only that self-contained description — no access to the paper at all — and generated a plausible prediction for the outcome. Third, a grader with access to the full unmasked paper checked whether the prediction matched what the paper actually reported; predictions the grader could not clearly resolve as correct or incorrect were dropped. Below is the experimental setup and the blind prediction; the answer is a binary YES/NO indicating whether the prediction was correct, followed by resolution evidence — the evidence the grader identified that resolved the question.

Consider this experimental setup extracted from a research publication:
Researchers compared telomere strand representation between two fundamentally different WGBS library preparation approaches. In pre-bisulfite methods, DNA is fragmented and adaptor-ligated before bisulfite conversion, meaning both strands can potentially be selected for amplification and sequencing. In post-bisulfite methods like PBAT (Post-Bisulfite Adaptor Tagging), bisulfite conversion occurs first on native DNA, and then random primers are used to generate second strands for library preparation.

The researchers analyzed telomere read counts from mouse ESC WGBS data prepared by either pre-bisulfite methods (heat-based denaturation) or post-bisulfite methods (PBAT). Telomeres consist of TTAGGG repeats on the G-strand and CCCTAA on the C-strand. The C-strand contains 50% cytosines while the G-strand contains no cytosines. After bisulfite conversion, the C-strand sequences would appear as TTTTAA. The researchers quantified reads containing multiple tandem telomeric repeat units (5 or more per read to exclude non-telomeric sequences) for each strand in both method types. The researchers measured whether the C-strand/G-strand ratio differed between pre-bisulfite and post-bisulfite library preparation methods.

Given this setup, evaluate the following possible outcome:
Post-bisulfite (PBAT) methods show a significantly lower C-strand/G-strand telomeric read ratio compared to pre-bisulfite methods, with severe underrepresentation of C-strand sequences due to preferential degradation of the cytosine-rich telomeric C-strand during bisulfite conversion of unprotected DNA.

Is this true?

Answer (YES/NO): NO